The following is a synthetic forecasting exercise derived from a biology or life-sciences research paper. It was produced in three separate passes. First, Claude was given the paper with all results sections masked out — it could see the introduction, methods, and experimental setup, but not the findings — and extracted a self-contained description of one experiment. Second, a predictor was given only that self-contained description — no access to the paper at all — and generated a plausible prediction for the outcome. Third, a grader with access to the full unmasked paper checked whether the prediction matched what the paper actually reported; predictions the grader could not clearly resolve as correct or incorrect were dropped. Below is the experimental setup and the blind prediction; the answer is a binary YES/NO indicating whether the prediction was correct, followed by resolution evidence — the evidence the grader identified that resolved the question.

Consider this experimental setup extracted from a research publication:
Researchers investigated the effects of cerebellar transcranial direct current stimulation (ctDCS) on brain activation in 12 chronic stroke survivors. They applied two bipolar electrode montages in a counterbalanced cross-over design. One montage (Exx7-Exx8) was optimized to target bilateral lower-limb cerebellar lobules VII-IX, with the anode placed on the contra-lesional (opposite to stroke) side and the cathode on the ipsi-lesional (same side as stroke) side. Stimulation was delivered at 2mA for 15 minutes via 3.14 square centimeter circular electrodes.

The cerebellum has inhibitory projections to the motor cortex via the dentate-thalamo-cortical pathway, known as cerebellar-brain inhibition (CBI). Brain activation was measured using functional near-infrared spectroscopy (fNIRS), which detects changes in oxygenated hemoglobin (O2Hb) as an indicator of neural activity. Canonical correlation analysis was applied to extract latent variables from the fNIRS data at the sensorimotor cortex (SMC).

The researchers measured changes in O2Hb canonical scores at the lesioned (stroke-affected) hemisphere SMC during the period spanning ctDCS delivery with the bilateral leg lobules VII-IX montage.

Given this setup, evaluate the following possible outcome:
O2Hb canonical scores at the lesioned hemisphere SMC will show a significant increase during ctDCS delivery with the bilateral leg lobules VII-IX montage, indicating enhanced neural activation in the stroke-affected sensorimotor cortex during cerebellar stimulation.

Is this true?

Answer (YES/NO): NO